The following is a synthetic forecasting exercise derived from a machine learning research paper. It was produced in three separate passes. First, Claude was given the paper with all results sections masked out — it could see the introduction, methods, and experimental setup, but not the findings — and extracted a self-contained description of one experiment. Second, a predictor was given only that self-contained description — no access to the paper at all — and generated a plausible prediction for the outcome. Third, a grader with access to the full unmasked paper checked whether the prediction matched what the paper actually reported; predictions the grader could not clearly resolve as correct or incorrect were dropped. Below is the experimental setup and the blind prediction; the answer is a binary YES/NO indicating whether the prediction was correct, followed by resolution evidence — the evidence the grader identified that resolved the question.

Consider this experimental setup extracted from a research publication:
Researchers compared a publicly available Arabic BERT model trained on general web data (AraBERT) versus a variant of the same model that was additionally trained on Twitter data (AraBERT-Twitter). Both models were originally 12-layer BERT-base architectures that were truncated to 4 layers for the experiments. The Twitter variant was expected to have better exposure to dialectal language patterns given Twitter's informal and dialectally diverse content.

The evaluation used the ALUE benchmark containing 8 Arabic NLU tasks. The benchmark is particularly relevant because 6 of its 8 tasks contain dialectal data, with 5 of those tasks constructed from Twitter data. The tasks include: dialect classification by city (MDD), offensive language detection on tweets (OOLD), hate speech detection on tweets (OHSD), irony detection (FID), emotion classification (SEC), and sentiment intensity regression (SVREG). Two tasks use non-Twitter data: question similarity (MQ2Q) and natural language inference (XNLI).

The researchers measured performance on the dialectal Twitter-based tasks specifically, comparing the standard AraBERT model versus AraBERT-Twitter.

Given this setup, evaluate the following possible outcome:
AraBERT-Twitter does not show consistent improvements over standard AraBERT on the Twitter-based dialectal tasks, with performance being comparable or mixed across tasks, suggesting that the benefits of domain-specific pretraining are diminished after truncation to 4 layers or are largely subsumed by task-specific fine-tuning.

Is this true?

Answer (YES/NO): YES